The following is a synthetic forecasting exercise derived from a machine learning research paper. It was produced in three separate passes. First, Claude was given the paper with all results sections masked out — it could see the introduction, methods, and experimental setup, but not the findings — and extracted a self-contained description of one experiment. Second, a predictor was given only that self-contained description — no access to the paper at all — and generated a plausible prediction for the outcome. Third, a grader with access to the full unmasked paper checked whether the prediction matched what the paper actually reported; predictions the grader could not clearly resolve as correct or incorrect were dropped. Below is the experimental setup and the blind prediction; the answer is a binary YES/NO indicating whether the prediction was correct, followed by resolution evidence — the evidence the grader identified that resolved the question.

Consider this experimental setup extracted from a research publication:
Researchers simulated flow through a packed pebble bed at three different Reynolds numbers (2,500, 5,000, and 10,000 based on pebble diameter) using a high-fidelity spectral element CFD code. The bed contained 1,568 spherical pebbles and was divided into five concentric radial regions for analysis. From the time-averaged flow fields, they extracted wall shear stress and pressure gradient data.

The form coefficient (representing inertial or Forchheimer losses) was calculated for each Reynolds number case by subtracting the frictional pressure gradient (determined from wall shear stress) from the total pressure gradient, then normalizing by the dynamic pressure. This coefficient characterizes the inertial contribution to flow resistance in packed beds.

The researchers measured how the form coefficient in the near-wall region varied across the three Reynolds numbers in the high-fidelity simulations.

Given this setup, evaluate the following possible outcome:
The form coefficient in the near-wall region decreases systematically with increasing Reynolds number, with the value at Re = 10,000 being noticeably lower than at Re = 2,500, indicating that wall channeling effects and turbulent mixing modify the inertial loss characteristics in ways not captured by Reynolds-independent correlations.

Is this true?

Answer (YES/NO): YES